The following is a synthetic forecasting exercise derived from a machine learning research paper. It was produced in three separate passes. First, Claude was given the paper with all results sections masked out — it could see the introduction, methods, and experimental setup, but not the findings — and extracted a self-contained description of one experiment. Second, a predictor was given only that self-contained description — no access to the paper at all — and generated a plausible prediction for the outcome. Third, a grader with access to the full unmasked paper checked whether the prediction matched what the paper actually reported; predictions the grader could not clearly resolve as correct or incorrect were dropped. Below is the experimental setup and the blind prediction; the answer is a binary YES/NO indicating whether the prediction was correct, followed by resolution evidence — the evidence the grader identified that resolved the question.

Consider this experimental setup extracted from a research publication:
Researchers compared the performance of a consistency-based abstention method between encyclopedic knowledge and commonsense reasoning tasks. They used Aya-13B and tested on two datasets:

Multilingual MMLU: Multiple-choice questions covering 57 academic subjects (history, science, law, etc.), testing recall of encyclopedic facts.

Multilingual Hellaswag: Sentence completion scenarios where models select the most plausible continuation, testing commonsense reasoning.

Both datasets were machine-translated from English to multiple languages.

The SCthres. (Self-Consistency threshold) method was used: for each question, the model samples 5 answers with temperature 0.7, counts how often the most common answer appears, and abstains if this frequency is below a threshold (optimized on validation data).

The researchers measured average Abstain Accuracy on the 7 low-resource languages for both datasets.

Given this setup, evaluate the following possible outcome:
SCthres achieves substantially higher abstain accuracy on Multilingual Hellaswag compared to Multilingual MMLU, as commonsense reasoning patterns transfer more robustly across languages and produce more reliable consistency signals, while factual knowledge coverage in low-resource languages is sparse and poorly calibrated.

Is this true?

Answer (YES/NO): NO